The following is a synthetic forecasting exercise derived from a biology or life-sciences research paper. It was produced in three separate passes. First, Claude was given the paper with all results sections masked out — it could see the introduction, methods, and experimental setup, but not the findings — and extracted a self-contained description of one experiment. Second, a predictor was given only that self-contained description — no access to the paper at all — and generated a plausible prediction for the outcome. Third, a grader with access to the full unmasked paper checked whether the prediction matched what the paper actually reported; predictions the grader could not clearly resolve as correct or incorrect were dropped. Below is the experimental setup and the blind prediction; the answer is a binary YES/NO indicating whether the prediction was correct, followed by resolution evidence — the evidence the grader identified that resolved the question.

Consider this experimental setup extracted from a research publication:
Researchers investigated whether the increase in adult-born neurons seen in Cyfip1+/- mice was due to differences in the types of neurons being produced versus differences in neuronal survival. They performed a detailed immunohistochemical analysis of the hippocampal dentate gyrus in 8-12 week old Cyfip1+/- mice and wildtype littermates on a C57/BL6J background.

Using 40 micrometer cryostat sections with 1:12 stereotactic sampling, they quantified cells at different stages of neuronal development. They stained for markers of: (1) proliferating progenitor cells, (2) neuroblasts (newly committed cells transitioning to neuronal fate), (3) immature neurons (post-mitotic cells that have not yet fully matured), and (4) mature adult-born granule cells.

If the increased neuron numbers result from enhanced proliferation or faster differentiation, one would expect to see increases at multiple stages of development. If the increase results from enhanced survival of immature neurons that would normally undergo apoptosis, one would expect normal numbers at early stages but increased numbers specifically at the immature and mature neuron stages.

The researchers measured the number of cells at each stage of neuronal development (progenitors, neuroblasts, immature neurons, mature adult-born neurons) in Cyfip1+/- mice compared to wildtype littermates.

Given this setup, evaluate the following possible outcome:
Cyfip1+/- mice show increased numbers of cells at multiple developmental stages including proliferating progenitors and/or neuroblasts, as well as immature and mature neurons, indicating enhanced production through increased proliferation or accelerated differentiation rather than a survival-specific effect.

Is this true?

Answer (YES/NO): NO